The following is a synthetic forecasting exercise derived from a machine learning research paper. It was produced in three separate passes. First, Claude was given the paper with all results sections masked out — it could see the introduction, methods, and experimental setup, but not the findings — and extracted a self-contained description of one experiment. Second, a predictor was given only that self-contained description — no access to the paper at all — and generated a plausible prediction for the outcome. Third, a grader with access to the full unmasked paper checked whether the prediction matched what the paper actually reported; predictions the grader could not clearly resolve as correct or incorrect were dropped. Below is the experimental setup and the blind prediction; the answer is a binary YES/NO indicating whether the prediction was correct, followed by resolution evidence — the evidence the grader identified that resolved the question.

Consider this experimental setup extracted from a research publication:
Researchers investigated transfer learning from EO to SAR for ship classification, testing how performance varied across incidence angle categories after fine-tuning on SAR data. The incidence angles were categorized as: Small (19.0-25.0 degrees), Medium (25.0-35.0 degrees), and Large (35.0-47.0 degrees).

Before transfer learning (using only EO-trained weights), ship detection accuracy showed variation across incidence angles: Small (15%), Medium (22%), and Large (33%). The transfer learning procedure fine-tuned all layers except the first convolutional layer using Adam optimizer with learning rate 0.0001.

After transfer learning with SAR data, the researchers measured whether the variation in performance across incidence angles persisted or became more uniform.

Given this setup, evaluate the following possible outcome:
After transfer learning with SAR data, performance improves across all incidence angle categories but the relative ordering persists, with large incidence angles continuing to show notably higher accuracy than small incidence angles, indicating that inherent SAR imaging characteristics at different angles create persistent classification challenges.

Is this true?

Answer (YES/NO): NO